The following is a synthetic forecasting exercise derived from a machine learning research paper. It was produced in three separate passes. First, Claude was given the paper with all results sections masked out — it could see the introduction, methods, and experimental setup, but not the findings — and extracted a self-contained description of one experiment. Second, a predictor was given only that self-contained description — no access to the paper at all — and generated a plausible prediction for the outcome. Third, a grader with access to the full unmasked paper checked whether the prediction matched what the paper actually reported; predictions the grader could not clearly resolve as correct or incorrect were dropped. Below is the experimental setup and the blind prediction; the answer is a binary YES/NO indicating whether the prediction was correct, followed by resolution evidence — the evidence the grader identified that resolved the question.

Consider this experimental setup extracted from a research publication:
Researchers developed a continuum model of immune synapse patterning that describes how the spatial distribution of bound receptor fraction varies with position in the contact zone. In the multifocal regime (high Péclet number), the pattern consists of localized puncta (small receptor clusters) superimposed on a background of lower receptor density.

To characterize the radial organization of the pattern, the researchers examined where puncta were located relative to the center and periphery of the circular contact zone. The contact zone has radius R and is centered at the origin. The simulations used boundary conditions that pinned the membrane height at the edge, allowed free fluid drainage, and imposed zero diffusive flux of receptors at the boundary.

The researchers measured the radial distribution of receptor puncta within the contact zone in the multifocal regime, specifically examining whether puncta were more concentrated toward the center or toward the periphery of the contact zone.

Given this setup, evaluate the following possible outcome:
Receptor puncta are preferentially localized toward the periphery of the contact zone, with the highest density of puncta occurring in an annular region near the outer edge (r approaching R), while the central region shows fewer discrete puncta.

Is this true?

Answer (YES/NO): YES